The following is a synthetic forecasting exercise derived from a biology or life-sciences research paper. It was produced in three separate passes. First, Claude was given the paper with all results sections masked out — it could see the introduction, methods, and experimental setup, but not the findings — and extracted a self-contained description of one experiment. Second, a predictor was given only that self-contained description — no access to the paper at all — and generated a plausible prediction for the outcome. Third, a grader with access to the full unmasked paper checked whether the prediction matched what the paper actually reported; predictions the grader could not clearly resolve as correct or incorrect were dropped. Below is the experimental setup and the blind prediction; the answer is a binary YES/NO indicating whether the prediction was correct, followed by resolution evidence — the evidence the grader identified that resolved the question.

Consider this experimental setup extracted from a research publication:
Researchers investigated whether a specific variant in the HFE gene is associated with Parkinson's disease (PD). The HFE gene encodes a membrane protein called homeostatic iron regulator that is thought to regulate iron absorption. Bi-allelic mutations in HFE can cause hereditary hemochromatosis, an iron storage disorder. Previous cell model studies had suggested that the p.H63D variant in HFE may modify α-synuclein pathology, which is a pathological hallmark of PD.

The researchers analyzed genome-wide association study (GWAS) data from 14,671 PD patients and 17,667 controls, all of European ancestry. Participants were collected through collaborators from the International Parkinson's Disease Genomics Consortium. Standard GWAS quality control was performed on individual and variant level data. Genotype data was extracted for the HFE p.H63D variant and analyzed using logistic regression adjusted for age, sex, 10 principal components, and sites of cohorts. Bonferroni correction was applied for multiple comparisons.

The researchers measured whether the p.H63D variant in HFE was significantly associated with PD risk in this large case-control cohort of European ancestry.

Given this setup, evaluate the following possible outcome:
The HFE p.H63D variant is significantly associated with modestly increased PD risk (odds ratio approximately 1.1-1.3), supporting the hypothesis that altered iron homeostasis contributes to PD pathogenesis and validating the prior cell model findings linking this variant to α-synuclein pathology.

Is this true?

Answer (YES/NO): NO